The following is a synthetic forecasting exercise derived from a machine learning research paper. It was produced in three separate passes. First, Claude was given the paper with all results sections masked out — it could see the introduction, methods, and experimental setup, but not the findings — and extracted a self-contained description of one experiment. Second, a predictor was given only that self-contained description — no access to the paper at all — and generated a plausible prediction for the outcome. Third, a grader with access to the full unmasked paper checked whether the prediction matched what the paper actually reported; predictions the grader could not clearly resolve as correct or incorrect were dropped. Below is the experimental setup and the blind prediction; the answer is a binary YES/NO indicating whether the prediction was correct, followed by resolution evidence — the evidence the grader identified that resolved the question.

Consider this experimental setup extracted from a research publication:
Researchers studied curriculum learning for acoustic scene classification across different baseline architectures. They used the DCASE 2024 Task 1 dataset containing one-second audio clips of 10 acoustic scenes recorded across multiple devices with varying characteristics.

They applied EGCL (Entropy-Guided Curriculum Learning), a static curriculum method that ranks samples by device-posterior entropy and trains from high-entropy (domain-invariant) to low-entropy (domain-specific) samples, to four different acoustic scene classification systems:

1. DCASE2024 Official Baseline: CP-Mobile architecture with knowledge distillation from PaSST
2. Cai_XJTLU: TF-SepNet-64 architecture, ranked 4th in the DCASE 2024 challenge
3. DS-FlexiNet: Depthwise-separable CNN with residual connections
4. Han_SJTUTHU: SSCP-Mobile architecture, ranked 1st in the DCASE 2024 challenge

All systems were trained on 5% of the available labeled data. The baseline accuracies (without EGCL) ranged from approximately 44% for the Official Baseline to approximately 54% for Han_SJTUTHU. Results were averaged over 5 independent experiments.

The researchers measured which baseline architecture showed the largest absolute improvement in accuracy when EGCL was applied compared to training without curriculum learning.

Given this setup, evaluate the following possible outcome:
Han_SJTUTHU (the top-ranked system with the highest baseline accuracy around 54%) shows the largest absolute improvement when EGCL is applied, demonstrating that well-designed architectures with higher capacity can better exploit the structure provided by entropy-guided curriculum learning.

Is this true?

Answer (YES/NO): NO